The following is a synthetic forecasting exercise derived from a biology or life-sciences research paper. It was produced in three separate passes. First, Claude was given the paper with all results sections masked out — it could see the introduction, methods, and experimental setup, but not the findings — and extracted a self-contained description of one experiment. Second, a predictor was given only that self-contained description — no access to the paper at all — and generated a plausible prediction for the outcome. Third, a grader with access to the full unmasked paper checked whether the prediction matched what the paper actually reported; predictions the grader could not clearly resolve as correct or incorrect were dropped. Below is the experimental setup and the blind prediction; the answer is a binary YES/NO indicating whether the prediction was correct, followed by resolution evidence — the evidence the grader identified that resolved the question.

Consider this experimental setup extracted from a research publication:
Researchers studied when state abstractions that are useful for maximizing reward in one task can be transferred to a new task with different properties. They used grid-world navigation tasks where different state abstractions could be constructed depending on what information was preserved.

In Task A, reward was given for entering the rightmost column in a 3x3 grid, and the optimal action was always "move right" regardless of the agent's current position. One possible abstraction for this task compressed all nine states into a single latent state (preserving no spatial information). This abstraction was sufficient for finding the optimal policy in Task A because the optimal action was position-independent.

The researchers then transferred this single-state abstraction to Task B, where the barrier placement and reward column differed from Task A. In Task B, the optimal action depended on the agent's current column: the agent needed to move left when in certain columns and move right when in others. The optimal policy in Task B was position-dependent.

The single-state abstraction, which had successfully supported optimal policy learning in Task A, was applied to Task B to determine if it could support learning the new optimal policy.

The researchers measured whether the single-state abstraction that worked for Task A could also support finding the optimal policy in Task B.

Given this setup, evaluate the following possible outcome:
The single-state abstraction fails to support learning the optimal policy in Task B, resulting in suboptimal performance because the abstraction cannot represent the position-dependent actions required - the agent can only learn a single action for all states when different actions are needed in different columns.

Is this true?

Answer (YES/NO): YES